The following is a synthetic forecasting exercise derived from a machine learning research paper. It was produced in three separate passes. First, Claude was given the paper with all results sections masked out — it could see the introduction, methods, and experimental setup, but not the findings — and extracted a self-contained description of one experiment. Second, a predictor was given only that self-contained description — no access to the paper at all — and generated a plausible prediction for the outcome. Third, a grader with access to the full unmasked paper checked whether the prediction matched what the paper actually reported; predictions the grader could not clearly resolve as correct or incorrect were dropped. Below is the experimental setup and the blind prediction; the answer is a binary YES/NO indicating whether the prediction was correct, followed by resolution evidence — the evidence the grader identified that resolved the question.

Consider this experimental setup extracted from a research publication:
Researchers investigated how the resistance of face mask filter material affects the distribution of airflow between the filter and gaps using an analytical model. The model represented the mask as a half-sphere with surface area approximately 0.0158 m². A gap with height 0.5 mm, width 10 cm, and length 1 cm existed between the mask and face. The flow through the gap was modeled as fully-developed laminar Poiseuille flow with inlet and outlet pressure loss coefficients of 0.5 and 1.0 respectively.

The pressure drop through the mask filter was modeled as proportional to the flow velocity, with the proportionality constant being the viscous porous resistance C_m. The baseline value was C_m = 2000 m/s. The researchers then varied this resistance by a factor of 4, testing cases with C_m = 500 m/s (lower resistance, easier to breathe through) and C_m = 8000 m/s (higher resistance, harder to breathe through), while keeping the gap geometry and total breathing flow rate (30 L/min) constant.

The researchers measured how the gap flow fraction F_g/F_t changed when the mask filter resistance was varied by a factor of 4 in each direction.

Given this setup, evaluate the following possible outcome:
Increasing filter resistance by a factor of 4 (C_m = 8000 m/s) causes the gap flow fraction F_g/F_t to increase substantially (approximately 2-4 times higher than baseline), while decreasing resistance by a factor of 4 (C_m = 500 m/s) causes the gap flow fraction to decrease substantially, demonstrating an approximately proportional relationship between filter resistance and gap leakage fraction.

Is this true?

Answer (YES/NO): NO